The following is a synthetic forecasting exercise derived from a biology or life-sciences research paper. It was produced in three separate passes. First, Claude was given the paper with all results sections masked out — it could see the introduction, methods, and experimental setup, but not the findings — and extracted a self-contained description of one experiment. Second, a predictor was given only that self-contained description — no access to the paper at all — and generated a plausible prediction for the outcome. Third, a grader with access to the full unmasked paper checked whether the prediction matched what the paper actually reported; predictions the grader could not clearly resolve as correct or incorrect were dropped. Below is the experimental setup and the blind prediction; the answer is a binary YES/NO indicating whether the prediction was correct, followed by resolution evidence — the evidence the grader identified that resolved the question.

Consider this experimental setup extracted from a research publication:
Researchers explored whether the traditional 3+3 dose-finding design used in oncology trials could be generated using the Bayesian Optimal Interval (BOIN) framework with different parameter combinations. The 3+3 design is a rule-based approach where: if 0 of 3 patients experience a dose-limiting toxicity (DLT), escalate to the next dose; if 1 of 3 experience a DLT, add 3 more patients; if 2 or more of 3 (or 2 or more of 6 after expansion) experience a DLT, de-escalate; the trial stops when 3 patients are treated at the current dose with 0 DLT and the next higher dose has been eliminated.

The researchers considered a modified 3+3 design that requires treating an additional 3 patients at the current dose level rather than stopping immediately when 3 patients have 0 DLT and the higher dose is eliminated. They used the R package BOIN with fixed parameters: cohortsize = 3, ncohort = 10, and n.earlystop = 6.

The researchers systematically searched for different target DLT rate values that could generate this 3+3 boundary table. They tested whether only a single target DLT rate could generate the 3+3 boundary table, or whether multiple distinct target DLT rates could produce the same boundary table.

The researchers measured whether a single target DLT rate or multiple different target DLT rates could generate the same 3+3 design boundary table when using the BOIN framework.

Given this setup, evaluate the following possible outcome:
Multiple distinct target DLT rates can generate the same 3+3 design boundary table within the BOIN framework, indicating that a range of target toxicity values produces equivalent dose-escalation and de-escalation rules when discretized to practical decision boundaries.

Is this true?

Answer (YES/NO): YES